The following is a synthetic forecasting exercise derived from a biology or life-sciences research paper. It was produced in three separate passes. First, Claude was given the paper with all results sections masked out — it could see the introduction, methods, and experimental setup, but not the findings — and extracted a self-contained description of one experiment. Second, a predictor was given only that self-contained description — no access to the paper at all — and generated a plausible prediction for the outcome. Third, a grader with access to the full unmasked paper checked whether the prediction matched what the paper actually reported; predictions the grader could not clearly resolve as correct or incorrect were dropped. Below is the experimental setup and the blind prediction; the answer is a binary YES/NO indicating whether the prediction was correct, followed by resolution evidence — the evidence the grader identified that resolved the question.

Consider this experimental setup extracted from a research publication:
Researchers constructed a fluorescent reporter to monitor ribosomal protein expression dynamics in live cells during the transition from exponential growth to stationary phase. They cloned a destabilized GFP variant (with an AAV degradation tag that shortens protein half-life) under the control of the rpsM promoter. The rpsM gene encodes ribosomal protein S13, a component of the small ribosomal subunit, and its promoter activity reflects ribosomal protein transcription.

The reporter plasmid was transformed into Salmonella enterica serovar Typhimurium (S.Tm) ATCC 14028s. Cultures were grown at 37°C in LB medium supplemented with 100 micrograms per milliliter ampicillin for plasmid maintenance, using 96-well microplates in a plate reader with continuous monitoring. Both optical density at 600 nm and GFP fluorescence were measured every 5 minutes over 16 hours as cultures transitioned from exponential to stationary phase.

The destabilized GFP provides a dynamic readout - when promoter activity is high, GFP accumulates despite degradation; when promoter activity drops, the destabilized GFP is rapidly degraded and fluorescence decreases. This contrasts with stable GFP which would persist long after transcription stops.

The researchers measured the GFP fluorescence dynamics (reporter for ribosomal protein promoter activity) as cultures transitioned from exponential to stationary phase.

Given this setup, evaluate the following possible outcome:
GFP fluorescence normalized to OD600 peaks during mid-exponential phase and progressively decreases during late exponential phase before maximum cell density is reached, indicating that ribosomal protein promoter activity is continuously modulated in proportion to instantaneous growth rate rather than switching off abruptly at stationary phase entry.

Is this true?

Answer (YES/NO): NO